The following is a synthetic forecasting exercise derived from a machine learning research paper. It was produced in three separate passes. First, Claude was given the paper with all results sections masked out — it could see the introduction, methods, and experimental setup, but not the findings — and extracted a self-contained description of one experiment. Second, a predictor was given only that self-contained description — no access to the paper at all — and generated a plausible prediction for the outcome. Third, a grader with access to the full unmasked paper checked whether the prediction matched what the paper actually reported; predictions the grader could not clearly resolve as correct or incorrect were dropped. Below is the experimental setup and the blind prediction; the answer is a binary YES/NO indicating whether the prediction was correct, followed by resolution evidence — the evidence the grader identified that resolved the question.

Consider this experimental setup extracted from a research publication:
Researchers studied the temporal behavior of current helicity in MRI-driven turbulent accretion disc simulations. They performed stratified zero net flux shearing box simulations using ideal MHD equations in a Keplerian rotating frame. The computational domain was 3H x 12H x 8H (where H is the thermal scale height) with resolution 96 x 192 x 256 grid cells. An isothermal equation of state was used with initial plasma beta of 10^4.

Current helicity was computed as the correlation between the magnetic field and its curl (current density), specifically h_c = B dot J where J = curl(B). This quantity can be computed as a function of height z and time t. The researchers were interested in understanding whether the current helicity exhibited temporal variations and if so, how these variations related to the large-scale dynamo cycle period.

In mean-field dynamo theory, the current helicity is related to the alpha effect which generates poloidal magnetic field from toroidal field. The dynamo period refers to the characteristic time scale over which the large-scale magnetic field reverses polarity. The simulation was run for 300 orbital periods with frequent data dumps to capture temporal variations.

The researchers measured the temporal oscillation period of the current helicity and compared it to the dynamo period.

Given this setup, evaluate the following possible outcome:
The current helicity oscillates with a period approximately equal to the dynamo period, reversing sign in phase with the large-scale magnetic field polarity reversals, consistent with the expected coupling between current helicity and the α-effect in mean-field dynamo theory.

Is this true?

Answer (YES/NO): NO